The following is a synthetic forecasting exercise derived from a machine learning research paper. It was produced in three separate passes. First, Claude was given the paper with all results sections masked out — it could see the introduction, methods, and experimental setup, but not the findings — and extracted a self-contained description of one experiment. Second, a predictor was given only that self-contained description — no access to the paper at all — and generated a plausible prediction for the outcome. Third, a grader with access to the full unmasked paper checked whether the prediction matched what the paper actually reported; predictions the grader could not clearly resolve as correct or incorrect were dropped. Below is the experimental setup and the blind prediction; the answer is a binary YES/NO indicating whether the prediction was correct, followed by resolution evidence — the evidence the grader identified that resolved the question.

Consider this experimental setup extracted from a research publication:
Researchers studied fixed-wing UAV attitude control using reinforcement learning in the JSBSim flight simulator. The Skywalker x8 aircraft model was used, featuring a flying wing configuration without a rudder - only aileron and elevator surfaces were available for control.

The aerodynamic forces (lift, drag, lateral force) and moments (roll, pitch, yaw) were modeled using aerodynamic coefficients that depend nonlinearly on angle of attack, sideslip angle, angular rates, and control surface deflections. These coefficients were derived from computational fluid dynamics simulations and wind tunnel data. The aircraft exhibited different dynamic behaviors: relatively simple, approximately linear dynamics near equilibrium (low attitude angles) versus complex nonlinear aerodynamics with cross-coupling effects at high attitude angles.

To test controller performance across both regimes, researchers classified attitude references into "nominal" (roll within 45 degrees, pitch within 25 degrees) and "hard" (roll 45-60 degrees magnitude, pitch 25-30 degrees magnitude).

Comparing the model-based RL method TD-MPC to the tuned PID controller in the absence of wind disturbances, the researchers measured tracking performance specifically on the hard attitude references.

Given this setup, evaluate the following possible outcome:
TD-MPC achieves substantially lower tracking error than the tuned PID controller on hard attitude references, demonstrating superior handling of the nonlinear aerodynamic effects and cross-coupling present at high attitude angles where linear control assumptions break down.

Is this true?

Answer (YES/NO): YES